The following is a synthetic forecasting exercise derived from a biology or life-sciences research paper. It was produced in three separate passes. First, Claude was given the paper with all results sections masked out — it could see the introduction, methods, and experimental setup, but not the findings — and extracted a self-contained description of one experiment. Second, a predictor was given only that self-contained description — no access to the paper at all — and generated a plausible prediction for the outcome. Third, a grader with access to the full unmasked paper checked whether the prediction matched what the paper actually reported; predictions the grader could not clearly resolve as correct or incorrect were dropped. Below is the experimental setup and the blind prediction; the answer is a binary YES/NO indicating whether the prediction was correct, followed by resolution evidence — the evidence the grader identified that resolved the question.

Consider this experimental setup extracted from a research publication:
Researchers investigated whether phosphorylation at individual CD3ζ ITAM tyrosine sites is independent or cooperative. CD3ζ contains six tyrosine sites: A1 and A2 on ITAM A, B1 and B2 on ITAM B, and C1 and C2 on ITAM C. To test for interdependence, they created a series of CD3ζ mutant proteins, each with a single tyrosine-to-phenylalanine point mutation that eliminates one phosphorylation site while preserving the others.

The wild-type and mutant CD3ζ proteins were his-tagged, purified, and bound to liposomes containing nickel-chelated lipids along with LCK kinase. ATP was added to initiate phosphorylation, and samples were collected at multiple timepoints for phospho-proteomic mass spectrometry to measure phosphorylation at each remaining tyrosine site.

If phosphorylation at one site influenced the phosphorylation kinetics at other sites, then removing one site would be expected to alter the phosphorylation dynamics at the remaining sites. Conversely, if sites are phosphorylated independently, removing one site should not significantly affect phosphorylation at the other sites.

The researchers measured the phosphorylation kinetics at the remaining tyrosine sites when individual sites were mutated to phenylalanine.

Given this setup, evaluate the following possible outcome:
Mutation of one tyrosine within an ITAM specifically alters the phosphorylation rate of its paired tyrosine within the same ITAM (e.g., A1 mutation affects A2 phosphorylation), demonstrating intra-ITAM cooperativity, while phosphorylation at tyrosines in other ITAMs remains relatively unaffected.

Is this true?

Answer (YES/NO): NO